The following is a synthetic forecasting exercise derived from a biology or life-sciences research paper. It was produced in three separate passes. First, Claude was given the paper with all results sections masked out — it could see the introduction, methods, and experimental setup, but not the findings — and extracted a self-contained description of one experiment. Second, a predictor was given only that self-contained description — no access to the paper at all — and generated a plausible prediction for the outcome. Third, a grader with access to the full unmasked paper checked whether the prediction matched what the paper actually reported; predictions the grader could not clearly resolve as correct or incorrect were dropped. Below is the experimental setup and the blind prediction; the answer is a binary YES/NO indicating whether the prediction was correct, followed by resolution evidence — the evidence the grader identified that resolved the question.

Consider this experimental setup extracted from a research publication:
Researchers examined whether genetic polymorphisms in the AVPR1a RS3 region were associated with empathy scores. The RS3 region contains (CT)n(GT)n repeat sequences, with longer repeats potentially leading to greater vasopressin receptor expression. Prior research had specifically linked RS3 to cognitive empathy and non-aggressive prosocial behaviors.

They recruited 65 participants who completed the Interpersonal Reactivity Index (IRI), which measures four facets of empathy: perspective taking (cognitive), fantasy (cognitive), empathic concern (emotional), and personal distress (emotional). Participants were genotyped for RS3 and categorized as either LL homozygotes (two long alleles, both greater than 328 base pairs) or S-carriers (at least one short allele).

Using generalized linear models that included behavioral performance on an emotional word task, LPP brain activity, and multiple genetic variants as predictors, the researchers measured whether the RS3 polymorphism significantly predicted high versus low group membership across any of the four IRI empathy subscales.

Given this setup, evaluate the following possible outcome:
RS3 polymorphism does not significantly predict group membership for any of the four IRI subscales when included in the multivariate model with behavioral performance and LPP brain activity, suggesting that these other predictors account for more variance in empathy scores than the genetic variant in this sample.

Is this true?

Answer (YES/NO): YES